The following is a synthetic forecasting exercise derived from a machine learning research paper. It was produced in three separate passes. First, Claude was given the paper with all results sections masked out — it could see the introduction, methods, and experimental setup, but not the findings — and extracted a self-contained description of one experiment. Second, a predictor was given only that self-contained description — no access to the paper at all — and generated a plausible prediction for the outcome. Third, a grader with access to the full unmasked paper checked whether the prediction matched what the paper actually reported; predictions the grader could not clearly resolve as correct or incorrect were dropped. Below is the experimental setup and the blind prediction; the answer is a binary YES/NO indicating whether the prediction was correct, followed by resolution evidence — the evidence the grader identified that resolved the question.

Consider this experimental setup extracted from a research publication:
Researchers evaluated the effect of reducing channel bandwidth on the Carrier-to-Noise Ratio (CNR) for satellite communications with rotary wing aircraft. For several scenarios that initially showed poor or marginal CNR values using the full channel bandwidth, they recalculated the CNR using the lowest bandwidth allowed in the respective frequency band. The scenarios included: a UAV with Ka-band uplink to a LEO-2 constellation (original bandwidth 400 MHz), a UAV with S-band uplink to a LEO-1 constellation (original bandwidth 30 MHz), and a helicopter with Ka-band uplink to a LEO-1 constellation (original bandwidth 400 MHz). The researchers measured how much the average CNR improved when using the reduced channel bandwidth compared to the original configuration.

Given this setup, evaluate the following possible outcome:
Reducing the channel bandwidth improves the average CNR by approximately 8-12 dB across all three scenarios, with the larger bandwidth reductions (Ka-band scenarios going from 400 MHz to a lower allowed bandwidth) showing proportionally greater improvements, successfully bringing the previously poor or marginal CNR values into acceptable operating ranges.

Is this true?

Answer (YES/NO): NO